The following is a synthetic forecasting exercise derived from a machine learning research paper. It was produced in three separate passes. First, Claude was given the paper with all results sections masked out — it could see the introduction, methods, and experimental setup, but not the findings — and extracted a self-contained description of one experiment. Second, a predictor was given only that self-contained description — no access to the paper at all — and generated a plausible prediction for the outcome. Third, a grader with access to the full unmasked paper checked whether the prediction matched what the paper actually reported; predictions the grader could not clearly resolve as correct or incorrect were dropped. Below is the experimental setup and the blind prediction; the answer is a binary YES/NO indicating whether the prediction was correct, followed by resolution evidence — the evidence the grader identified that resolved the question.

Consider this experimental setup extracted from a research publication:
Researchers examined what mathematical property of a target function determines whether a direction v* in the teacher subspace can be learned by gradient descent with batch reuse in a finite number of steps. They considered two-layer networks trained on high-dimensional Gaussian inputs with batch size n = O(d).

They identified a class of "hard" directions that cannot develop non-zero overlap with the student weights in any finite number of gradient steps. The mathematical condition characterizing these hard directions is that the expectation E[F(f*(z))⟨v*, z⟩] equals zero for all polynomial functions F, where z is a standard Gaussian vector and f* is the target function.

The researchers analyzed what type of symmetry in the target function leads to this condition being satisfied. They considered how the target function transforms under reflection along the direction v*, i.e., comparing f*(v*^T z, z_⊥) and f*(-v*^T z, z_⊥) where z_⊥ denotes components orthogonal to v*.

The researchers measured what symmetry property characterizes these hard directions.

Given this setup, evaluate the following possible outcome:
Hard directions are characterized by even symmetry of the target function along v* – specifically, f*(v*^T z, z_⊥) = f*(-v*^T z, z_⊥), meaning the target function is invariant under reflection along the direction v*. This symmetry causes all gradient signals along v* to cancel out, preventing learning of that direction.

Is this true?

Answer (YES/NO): YES